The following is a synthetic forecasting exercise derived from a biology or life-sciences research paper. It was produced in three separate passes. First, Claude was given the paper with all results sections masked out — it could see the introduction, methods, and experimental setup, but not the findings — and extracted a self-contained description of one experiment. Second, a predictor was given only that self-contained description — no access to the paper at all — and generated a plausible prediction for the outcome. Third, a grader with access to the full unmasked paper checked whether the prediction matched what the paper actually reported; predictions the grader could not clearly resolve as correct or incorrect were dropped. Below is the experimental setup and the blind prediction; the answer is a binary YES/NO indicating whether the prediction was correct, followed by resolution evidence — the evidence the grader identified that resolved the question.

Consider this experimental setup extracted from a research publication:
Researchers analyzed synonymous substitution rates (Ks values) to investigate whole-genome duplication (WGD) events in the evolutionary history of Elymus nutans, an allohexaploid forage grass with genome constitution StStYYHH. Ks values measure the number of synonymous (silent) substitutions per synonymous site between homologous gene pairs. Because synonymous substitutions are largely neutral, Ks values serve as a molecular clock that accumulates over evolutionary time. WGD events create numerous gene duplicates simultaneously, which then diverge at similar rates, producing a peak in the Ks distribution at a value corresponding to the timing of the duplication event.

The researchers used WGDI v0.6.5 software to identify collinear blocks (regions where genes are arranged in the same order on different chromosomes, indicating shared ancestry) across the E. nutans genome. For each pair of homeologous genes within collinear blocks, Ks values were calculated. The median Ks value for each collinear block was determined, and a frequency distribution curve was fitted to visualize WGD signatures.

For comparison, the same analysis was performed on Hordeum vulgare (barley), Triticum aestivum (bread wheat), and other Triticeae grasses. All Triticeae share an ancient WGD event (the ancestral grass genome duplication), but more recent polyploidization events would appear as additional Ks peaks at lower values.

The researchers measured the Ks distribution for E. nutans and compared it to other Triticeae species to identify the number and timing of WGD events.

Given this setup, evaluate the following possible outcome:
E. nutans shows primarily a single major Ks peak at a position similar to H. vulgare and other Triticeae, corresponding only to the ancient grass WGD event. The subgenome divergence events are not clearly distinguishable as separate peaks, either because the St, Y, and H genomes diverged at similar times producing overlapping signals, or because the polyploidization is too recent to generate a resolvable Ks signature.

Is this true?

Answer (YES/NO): NO